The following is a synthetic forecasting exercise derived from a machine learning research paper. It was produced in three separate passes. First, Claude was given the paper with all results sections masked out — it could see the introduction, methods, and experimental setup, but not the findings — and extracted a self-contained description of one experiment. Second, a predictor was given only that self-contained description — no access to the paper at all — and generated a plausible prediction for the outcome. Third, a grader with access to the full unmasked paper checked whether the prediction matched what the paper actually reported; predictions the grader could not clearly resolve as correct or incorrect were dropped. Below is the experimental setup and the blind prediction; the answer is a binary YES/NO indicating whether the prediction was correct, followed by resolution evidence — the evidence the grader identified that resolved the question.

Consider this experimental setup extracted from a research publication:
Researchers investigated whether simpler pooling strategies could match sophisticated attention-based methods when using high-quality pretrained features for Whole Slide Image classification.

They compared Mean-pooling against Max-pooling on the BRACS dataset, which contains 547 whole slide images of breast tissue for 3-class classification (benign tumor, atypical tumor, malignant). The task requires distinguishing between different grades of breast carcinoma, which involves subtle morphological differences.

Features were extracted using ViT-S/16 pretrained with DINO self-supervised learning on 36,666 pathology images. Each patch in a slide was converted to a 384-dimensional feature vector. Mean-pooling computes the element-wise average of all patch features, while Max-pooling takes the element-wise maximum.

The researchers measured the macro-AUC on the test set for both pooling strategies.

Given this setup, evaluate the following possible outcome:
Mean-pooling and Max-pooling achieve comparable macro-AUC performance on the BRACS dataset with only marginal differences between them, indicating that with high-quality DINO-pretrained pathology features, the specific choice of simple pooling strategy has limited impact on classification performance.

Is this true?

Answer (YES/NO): NO